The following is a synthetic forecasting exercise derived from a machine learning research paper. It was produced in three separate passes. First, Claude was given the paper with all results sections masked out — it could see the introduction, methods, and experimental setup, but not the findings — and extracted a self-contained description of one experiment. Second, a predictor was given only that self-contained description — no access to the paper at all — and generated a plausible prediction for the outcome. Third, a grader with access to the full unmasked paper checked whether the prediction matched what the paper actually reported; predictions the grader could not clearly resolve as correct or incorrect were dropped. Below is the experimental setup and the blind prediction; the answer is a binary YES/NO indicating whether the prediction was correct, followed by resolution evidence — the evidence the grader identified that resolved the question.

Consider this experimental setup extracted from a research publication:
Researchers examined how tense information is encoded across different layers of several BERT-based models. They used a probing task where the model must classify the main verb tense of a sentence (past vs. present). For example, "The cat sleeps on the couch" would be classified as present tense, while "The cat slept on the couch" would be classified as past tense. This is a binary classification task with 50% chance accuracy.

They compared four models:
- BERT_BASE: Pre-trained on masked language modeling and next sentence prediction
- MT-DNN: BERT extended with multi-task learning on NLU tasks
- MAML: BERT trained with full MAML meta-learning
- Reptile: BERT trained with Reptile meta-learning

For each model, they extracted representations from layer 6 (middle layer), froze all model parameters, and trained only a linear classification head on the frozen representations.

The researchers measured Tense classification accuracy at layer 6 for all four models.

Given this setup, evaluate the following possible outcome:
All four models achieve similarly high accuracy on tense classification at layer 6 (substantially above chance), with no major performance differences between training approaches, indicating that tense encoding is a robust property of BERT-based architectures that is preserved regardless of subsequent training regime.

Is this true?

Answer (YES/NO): NO